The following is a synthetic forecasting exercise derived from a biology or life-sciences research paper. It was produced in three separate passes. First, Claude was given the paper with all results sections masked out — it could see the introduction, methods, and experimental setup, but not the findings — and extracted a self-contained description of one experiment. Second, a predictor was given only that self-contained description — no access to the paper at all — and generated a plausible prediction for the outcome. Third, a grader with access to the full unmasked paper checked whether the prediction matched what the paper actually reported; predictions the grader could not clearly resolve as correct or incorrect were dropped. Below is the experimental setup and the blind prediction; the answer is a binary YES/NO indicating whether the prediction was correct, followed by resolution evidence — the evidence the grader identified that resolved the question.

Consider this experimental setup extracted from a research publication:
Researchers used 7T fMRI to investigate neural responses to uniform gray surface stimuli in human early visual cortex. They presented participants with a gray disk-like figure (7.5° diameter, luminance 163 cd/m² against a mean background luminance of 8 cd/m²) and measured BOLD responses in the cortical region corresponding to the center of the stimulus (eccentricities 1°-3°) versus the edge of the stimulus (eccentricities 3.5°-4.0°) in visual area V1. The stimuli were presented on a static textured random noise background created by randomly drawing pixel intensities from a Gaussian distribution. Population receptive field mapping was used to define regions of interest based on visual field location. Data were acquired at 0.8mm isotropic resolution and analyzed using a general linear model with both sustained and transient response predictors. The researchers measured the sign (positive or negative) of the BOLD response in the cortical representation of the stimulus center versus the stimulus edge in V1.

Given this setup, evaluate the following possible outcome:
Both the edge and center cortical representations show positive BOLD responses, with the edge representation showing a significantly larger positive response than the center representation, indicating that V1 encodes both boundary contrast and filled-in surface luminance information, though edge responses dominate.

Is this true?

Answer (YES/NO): NO